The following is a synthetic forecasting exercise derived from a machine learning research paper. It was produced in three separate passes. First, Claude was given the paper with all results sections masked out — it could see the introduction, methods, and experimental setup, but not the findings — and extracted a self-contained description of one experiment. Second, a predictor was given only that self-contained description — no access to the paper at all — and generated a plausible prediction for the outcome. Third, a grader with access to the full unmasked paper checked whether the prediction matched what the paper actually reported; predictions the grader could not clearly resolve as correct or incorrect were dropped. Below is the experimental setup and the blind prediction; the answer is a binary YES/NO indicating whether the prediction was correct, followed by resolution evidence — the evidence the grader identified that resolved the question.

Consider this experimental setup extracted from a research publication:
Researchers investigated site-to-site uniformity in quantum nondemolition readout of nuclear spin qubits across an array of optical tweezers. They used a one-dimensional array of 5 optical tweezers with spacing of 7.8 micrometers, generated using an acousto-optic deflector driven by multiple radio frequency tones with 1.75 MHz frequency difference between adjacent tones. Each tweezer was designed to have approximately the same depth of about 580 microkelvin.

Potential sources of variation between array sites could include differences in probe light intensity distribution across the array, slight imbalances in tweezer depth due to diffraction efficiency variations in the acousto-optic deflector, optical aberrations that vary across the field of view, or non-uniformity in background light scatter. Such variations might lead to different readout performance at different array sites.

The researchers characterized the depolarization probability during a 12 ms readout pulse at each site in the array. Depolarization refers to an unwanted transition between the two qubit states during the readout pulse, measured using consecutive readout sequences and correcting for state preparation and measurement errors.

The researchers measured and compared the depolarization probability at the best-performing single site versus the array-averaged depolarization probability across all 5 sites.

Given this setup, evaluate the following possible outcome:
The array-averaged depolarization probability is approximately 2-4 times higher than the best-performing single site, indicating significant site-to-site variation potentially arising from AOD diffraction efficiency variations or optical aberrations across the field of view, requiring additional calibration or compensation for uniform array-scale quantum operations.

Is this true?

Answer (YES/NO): YES